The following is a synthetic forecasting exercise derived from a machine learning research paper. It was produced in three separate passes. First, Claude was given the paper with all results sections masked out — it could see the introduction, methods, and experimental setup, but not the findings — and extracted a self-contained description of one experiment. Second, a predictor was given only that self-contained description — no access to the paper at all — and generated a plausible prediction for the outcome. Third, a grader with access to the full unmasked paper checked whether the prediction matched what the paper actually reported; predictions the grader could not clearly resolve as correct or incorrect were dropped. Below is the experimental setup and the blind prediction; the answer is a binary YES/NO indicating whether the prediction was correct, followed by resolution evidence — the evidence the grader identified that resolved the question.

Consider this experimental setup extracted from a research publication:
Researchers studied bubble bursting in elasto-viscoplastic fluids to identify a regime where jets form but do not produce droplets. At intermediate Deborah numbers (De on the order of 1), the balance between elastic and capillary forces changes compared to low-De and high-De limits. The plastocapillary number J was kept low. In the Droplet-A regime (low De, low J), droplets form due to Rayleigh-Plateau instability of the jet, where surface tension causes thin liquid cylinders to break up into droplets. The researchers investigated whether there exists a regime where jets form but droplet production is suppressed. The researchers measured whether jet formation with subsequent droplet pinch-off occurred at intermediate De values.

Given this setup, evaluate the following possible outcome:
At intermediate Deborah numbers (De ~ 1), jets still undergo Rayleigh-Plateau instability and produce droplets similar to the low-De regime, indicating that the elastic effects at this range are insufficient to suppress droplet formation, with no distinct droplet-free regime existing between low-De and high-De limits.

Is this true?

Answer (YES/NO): NO